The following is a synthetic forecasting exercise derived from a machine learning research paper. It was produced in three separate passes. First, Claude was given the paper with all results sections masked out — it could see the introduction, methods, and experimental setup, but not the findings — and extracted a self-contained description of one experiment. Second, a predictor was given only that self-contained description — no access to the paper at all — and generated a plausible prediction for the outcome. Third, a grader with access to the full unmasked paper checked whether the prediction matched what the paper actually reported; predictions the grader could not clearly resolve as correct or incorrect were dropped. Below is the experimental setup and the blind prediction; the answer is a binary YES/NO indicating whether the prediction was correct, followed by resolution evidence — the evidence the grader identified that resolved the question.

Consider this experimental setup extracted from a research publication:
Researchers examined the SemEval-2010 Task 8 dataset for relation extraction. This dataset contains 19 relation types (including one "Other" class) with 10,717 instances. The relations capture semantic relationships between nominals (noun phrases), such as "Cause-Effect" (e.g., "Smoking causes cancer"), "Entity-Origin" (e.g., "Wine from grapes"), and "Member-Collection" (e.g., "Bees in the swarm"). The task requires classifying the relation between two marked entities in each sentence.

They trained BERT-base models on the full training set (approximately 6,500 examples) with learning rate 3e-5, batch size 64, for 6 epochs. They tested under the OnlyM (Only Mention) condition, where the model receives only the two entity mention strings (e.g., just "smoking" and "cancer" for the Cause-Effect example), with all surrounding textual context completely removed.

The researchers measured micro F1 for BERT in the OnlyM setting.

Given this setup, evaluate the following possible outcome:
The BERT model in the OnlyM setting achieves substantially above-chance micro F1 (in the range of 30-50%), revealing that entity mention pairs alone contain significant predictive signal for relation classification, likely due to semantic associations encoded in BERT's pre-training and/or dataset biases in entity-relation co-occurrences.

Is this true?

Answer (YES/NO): NO